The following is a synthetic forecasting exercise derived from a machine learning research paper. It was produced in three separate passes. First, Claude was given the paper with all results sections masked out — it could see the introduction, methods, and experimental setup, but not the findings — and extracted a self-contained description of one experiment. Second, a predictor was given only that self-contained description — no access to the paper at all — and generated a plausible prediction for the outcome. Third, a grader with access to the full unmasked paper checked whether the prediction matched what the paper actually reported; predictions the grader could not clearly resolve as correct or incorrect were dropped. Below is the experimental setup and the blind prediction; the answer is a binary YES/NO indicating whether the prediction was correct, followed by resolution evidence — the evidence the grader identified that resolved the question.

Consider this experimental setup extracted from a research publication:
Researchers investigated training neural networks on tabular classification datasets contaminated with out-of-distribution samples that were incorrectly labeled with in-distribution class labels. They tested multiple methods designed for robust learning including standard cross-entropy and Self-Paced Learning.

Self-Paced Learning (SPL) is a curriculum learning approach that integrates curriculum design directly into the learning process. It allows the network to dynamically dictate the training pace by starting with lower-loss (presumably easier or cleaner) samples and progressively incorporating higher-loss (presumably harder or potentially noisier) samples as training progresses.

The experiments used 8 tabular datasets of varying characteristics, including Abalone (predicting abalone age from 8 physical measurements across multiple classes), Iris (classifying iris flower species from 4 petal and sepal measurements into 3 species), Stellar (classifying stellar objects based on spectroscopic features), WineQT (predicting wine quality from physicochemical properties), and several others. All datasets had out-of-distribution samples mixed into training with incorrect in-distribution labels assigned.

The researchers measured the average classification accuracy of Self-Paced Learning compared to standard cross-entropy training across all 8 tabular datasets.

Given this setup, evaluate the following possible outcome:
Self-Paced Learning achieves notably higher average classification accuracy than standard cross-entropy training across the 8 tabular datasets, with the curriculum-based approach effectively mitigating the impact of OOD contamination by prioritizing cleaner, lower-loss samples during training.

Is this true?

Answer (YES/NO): NO